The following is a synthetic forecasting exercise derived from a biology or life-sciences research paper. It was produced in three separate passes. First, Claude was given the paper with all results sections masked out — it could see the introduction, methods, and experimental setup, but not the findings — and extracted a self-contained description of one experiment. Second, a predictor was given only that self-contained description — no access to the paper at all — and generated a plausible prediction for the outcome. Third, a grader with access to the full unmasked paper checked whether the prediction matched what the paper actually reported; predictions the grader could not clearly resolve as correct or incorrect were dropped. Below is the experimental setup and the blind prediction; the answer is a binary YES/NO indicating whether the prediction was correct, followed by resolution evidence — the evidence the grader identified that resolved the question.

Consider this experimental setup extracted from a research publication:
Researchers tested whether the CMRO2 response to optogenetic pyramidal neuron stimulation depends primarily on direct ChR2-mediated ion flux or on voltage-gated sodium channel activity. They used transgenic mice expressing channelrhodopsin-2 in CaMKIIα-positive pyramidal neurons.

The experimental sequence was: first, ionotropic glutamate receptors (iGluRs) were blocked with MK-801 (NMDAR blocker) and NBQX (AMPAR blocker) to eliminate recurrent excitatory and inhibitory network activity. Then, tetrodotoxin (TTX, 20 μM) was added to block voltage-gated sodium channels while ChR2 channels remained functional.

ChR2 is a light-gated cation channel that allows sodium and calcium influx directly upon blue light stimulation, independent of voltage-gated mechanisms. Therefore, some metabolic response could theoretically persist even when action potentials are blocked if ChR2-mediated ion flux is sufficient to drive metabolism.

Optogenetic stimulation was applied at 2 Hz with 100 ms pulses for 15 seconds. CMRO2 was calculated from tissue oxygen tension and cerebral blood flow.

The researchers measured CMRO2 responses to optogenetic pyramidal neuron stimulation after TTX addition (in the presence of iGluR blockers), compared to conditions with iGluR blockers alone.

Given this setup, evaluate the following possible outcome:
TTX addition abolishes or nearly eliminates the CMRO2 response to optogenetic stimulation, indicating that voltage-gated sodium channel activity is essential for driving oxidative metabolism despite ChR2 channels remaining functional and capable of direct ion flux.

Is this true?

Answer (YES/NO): NO